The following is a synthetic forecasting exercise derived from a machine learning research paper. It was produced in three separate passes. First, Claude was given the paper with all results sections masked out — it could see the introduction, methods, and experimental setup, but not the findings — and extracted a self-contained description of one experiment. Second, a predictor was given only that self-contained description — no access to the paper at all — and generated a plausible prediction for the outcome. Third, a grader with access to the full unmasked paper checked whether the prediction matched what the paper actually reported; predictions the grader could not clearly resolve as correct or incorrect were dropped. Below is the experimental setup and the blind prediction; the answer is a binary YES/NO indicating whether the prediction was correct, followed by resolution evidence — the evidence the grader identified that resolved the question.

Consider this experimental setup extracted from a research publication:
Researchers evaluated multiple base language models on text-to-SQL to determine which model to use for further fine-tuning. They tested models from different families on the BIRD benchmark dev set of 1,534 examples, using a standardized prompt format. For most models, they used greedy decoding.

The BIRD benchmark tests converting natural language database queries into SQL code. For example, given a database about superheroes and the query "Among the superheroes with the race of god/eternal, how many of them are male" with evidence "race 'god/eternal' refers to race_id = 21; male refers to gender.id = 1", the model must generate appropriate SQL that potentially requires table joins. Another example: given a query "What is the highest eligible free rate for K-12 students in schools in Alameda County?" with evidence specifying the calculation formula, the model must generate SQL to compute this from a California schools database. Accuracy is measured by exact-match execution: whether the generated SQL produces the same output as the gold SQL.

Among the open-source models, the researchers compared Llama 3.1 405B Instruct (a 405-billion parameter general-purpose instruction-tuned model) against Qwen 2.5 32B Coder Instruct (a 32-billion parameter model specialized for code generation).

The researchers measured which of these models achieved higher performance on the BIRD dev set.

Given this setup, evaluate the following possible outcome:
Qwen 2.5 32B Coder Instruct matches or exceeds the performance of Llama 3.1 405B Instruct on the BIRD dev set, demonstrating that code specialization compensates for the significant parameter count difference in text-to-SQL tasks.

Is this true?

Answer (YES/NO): YES